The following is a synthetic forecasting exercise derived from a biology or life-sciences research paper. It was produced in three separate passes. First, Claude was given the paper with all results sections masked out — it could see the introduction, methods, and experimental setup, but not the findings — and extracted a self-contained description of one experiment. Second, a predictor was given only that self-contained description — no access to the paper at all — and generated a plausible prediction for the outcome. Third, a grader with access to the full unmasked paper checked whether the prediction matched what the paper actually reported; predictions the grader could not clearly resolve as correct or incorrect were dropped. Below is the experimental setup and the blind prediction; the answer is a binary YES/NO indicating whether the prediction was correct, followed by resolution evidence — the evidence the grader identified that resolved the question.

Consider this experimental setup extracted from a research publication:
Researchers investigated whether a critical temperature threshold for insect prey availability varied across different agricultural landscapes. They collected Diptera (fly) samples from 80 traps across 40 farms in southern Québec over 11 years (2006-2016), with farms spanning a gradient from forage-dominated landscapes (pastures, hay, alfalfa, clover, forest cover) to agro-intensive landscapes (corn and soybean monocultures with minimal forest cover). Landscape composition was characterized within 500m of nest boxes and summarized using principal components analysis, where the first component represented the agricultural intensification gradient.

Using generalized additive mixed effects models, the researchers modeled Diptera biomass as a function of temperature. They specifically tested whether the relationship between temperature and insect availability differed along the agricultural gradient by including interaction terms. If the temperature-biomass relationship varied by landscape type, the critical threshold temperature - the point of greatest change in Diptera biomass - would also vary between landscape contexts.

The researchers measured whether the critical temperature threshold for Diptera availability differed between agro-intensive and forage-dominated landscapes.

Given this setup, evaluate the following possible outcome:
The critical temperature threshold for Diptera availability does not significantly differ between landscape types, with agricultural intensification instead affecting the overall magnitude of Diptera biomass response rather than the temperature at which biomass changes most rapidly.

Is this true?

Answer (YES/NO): NO